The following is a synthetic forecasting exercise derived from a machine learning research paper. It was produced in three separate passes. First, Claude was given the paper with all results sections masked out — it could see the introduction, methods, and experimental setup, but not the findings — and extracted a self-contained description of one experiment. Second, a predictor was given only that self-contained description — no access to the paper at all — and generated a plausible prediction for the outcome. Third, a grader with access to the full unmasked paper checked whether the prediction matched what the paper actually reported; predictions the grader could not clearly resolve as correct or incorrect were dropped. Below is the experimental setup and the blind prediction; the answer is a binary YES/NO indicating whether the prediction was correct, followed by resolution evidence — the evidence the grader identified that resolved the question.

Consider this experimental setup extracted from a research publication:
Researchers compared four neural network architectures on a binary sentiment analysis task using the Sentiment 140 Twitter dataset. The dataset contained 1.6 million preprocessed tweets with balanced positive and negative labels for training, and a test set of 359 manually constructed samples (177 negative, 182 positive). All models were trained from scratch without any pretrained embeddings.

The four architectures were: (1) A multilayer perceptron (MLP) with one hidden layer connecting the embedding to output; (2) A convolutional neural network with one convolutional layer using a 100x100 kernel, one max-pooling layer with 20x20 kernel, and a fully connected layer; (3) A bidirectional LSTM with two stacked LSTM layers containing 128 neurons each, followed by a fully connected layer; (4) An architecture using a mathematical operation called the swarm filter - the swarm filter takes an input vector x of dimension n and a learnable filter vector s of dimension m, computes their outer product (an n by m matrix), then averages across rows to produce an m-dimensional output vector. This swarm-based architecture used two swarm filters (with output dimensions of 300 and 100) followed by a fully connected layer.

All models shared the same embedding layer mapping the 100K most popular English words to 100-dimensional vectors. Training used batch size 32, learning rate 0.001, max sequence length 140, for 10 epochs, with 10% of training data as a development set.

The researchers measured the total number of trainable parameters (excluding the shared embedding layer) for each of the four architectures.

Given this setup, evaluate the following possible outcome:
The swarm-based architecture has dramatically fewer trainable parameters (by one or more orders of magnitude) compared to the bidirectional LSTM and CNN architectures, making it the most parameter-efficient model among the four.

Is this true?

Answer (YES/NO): YES